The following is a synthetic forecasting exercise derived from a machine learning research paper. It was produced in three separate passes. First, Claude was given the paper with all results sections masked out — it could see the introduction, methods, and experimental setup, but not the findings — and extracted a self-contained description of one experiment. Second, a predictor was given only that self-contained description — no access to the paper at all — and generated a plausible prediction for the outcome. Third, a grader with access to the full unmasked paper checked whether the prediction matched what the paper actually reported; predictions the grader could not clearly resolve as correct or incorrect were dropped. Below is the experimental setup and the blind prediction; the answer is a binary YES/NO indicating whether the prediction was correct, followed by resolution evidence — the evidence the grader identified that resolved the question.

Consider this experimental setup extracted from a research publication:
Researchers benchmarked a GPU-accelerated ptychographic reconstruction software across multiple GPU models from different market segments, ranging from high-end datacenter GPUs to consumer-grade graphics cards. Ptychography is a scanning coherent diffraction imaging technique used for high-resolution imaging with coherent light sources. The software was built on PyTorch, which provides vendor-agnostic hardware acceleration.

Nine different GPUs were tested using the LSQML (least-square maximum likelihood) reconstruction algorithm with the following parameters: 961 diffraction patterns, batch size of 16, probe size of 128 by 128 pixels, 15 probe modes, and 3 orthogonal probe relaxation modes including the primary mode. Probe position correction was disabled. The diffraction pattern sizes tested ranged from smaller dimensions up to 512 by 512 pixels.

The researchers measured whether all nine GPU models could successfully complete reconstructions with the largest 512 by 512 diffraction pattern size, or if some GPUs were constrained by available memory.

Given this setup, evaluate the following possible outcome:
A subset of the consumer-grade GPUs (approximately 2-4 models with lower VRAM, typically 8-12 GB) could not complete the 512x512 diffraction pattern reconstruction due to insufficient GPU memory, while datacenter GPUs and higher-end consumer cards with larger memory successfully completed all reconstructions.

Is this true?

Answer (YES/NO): NO